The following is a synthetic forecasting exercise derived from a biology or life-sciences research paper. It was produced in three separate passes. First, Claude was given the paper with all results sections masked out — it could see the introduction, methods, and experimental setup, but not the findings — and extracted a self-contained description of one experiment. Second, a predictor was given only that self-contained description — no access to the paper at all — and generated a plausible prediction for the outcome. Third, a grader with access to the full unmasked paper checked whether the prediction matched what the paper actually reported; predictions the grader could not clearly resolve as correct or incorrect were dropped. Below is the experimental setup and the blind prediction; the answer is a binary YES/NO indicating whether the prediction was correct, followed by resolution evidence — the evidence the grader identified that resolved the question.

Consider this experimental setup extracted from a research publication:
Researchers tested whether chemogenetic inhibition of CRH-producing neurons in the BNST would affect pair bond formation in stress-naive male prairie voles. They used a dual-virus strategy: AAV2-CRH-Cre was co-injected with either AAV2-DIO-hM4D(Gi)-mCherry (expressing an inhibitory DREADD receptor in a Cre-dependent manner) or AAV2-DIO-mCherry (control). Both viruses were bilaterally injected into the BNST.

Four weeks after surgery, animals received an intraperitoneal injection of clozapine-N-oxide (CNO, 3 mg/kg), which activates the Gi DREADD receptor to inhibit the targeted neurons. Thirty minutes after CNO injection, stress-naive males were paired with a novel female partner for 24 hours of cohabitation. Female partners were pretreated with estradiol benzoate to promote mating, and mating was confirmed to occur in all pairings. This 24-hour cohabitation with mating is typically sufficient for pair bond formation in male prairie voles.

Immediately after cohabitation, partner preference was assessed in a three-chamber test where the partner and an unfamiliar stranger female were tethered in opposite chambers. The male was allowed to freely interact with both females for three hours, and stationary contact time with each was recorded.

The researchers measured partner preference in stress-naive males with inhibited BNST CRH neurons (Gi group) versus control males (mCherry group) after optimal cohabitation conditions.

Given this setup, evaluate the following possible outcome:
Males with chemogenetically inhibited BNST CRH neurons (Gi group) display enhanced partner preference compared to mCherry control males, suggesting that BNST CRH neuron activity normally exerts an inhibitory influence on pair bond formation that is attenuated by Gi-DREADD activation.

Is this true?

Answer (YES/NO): NO